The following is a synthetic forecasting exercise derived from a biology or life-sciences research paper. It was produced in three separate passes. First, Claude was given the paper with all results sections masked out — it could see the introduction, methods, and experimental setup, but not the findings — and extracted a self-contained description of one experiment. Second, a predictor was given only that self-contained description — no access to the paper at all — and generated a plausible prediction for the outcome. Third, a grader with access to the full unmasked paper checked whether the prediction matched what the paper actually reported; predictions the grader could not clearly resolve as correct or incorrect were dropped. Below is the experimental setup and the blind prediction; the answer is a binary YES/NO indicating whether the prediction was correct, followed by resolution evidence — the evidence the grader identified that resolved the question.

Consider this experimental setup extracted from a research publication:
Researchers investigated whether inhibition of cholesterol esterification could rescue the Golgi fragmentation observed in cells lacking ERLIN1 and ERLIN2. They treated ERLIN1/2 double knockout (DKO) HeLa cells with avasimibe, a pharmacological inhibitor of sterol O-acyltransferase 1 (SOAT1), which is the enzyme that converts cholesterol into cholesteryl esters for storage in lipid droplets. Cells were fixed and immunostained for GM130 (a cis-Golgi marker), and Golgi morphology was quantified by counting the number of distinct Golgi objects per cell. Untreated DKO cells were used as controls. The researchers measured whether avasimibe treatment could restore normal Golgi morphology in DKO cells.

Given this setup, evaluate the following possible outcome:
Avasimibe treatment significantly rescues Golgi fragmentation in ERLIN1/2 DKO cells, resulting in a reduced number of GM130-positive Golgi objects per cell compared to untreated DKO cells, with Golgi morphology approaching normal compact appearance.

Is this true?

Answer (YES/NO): YES